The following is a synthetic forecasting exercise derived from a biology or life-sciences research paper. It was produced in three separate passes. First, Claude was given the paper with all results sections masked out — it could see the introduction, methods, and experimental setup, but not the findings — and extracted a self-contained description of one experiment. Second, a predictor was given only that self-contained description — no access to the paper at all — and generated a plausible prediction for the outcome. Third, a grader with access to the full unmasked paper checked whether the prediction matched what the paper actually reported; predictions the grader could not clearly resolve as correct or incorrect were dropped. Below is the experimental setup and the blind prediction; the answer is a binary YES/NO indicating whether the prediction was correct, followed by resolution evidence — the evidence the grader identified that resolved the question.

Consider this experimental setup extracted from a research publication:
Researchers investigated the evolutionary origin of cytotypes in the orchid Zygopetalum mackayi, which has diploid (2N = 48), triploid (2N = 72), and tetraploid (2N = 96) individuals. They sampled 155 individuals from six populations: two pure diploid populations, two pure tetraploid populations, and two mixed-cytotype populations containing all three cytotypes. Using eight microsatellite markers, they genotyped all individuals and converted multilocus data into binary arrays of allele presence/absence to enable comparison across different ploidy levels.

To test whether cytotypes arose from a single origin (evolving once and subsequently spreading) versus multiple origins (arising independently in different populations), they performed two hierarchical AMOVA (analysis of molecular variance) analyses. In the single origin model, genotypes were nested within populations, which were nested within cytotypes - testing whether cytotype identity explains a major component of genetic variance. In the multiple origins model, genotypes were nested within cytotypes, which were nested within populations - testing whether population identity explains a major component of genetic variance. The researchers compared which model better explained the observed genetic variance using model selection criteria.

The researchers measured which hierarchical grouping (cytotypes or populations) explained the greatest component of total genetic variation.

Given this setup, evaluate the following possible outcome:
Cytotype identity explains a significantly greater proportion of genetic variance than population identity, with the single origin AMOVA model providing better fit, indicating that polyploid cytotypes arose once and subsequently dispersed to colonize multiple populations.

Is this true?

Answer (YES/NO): YES